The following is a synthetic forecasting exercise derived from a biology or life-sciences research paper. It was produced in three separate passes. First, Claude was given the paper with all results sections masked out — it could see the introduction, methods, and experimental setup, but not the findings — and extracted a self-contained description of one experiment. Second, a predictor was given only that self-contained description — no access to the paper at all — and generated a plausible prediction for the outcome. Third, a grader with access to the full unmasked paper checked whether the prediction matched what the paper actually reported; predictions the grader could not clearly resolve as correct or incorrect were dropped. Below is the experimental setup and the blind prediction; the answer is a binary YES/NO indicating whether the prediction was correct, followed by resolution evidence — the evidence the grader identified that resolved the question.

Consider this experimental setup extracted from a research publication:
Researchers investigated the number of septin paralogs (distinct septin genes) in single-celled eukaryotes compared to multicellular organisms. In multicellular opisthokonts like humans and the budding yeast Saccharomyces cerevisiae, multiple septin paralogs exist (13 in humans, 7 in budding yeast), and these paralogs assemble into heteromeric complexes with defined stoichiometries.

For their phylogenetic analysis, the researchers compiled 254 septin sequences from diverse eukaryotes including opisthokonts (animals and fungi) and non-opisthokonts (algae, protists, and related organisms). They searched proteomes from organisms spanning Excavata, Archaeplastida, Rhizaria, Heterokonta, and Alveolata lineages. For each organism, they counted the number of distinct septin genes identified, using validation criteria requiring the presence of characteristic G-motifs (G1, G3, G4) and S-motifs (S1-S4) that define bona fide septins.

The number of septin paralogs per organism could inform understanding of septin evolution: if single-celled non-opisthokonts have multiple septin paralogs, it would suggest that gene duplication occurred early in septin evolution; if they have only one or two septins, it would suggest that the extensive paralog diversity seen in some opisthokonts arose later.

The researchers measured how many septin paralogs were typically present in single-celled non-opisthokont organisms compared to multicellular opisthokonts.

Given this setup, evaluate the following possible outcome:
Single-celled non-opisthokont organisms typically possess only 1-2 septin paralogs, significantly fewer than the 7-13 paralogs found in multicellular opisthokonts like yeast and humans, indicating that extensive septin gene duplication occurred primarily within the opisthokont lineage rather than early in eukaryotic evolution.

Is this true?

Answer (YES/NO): NO